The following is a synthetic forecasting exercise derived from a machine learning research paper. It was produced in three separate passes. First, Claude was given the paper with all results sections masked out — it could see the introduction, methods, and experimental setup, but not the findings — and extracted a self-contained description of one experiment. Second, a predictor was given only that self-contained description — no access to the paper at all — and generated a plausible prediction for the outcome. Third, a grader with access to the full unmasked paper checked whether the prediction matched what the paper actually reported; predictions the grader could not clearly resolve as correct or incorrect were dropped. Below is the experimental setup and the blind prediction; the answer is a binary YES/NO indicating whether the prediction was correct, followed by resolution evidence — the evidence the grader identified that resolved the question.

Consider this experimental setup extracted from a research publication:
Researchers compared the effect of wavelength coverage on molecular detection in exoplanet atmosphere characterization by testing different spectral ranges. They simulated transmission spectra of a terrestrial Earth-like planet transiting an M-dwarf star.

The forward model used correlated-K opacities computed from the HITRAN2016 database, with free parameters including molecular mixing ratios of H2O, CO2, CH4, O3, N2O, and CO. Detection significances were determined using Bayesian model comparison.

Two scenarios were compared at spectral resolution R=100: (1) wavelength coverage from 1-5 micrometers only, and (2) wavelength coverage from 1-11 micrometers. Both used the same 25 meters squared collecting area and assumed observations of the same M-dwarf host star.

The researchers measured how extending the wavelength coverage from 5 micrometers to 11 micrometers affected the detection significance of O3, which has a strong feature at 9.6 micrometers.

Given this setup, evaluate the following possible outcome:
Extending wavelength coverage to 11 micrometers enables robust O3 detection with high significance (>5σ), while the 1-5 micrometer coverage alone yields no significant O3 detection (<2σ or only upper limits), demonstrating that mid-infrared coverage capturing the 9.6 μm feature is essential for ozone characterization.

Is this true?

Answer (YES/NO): NO